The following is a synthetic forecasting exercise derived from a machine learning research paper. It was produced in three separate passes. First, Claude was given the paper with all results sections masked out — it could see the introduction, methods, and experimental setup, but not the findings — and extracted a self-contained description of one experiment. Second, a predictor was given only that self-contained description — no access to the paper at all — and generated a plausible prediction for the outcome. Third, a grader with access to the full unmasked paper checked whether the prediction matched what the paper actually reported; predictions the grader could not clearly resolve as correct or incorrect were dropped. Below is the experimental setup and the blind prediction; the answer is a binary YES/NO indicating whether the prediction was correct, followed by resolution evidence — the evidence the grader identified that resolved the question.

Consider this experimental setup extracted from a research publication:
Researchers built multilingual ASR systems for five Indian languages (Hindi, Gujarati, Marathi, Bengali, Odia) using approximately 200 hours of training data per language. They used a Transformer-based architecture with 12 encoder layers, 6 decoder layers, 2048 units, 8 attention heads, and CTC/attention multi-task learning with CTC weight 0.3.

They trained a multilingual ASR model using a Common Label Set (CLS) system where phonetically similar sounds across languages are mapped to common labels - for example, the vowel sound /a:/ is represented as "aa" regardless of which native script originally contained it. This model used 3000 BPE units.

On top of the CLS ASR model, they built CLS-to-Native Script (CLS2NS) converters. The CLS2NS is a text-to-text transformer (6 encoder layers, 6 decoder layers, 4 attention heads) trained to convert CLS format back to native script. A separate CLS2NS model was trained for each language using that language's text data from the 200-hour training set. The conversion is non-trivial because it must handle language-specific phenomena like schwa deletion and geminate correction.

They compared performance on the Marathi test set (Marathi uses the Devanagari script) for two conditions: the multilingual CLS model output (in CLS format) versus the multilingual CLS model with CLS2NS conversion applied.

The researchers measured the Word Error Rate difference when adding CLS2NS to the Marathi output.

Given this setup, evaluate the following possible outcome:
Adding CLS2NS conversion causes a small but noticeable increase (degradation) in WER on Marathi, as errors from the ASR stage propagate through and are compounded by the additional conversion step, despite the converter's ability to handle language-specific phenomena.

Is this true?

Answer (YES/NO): NO